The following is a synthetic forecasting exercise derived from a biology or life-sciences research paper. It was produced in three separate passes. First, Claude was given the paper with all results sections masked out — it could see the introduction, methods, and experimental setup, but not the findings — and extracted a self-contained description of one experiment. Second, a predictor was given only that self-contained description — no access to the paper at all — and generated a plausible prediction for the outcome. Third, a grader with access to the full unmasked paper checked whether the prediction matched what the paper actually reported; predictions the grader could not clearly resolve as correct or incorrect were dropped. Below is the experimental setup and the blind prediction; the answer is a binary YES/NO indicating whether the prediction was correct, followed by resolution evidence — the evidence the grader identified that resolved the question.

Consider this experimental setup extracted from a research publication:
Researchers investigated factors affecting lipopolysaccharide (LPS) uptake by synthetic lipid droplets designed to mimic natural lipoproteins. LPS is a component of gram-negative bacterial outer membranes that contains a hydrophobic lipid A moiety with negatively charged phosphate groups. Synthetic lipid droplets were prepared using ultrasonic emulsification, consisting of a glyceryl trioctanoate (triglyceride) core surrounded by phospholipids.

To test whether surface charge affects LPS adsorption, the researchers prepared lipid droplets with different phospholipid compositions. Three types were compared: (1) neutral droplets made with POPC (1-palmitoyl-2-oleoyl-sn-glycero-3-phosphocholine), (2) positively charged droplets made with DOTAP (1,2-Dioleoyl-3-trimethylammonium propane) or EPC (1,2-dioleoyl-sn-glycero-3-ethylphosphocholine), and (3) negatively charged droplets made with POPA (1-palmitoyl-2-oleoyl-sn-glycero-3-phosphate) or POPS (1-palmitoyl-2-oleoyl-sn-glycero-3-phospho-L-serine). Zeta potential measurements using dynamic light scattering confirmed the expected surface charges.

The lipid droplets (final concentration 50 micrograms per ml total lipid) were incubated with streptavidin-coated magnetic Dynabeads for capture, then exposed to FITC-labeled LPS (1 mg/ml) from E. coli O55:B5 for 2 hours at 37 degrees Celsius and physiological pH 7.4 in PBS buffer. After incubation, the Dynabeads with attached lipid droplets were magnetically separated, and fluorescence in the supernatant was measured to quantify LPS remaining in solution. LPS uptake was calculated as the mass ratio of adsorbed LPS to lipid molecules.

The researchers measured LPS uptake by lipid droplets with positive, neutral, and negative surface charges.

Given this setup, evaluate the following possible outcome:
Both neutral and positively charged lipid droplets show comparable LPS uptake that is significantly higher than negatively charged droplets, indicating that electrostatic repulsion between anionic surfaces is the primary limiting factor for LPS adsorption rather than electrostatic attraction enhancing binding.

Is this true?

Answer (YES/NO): NO